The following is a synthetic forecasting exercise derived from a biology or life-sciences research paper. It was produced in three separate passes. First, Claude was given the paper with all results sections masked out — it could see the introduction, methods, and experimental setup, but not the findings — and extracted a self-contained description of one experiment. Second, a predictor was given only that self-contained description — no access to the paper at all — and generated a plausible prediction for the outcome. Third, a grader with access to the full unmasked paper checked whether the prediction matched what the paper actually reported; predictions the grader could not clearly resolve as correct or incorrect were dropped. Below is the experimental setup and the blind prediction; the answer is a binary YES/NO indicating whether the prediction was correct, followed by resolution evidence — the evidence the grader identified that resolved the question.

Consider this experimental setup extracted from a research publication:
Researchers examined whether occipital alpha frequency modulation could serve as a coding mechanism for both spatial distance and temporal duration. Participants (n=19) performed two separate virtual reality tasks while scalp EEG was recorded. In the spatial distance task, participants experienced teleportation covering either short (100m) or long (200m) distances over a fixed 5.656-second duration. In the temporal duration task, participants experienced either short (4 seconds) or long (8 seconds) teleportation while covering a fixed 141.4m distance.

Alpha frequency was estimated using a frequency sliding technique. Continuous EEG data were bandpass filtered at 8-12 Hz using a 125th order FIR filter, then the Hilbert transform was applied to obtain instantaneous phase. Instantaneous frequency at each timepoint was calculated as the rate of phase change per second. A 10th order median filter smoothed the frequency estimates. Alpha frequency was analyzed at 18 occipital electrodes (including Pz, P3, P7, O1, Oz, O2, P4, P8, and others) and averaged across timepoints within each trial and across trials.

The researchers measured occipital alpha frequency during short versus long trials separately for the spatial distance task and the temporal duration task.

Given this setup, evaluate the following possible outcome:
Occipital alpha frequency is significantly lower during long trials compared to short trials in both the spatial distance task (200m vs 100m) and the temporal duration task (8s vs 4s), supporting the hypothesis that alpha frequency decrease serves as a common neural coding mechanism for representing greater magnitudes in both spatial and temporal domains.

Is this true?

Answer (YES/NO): YES